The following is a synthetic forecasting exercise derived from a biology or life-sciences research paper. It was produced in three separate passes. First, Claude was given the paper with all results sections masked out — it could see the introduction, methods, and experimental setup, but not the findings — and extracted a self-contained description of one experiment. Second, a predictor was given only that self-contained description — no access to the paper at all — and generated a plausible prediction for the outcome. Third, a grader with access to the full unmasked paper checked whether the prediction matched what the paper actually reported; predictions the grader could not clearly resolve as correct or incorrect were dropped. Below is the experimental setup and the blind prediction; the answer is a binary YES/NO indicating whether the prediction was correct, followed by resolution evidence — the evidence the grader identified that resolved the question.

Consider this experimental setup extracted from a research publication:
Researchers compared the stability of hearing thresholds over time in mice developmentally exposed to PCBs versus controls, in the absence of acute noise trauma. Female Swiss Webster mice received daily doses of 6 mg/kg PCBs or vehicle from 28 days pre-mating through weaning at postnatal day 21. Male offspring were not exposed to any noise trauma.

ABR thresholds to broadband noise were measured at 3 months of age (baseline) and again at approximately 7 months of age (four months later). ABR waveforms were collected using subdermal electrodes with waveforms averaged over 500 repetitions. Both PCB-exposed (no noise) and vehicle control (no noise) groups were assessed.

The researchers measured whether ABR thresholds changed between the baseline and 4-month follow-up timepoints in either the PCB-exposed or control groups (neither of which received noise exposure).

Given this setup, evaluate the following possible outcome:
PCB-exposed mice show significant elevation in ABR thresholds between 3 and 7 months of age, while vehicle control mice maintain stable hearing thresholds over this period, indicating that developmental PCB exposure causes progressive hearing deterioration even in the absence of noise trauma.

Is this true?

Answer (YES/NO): NO